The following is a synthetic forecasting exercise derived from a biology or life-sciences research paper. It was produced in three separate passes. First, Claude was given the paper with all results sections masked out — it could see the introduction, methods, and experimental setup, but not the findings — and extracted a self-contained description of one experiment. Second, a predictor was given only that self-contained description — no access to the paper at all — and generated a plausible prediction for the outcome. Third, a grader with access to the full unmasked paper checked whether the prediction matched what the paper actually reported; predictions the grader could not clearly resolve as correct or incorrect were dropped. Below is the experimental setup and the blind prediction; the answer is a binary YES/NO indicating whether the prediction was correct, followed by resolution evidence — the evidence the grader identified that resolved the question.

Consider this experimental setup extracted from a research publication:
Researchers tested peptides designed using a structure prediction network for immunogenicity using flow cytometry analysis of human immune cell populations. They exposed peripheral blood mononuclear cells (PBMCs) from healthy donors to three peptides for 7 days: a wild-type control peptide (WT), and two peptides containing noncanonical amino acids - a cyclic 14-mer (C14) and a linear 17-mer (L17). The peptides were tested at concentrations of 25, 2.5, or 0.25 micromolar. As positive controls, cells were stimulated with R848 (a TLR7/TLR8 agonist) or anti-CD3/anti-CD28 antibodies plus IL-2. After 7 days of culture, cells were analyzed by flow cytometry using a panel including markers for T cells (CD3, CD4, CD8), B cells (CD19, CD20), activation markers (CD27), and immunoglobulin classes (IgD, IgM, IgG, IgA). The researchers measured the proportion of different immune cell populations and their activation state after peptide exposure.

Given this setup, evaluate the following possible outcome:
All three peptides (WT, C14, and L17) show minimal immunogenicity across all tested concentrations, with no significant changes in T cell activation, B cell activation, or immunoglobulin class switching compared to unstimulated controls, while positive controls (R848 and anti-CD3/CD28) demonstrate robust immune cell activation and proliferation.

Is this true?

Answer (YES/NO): YES